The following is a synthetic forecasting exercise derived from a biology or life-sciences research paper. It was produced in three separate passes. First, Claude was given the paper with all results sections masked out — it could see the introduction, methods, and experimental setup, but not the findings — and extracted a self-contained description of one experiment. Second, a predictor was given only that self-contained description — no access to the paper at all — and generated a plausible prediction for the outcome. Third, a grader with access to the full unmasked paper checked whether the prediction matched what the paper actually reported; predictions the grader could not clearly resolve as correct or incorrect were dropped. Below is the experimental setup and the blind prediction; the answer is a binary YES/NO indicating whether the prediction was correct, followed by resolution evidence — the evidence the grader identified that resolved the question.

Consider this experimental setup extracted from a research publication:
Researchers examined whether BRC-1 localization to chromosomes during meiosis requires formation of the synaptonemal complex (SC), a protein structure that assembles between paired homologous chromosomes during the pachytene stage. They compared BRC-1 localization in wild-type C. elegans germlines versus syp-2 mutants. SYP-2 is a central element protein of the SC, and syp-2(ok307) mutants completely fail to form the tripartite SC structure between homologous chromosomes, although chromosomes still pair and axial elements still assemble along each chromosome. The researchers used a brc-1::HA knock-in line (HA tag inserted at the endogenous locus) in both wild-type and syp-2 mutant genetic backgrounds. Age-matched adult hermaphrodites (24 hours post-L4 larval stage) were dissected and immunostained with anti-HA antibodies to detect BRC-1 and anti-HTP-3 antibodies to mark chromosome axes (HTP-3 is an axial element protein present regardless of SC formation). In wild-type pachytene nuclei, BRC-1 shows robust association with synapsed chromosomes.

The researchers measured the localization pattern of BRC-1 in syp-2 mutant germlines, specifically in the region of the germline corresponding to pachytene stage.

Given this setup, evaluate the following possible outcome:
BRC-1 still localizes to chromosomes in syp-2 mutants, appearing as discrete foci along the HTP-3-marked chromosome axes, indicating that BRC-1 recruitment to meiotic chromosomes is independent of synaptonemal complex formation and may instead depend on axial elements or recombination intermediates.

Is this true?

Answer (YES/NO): NO